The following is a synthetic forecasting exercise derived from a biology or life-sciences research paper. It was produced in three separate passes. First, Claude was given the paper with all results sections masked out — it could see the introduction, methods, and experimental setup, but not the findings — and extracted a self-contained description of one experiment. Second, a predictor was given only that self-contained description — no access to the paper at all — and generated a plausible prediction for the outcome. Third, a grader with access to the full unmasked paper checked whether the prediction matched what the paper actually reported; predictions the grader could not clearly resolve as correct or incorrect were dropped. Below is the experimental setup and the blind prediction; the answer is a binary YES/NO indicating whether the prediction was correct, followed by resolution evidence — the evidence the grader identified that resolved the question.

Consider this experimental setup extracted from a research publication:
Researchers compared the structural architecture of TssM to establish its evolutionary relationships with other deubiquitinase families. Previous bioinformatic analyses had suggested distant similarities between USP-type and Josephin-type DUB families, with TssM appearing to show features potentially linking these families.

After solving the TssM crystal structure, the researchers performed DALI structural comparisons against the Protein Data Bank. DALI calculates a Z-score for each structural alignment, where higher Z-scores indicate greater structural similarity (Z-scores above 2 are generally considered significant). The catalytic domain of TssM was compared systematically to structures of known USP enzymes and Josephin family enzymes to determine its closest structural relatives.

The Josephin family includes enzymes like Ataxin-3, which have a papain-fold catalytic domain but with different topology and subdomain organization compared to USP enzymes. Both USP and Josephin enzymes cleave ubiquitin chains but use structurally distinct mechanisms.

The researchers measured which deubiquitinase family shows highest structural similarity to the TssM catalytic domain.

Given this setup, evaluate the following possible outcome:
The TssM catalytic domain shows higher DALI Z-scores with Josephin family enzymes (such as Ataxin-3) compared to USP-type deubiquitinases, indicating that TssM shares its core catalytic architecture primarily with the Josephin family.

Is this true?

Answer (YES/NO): NO